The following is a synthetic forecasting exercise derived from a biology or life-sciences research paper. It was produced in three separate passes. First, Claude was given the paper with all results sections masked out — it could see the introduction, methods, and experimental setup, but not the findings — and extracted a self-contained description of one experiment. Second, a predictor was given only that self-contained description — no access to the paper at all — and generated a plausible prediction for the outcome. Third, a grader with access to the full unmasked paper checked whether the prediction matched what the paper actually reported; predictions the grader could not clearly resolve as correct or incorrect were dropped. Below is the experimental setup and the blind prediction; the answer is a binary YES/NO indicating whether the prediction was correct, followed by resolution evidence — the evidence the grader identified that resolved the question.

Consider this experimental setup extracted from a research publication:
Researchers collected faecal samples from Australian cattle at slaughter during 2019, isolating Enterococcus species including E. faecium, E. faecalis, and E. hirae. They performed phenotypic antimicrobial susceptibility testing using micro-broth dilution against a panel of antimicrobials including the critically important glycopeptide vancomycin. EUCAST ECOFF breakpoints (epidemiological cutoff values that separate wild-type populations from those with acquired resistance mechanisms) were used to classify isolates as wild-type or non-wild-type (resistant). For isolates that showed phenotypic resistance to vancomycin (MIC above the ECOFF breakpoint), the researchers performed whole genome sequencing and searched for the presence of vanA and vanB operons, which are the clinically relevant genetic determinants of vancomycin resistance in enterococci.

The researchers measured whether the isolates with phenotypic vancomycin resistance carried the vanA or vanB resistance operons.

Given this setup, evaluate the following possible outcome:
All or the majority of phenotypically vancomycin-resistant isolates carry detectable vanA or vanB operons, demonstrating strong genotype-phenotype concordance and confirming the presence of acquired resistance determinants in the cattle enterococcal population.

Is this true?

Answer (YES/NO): NO